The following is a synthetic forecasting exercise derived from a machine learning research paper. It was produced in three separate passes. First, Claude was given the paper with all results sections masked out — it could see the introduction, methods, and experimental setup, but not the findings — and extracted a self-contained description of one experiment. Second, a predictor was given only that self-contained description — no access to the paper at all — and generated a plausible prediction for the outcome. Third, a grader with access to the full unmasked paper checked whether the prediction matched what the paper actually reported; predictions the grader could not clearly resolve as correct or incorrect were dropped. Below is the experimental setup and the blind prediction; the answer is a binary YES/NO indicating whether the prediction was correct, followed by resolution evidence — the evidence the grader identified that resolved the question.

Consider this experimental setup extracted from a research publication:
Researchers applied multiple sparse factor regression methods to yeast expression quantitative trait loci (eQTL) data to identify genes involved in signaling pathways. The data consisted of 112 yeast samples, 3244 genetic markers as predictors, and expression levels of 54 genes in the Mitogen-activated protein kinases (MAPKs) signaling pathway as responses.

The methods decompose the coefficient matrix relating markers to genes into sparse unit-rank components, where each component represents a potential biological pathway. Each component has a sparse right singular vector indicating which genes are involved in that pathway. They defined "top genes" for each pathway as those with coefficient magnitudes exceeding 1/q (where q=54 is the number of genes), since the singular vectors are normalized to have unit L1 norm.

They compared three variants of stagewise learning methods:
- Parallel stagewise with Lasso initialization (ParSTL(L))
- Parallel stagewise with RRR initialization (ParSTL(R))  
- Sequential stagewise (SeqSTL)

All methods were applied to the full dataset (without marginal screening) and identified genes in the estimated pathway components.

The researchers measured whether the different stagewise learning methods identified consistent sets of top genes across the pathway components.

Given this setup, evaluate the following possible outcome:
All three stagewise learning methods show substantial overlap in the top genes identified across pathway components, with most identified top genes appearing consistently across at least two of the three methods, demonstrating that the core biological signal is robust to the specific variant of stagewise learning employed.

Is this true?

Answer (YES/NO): YES